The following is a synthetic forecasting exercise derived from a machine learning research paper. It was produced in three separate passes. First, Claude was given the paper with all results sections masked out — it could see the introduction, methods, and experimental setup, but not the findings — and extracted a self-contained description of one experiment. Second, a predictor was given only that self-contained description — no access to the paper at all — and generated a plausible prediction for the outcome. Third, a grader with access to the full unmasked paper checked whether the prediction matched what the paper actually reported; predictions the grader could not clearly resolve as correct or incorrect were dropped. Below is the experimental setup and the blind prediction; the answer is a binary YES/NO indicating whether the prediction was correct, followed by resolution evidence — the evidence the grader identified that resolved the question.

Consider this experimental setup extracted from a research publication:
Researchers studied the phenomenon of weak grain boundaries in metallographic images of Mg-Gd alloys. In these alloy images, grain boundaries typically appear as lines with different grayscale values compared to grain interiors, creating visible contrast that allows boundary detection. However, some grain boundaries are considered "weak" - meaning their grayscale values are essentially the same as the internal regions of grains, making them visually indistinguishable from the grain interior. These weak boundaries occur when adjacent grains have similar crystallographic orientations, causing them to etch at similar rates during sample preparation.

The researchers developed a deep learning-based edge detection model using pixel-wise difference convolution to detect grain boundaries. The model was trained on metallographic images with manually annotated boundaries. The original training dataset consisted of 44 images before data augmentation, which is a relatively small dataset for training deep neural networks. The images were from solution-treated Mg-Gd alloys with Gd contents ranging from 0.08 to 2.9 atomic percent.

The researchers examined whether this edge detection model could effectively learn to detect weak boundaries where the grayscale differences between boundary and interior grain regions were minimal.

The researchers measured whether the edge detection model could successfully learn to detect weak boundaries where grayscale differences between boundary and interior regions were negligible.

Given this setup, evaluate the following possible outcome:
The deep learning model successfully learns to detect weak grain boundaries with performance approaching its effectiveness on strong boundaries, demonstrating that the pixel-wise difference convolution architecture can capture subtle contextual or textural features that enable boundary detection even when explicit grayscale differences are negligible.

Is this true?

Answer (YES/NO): NO